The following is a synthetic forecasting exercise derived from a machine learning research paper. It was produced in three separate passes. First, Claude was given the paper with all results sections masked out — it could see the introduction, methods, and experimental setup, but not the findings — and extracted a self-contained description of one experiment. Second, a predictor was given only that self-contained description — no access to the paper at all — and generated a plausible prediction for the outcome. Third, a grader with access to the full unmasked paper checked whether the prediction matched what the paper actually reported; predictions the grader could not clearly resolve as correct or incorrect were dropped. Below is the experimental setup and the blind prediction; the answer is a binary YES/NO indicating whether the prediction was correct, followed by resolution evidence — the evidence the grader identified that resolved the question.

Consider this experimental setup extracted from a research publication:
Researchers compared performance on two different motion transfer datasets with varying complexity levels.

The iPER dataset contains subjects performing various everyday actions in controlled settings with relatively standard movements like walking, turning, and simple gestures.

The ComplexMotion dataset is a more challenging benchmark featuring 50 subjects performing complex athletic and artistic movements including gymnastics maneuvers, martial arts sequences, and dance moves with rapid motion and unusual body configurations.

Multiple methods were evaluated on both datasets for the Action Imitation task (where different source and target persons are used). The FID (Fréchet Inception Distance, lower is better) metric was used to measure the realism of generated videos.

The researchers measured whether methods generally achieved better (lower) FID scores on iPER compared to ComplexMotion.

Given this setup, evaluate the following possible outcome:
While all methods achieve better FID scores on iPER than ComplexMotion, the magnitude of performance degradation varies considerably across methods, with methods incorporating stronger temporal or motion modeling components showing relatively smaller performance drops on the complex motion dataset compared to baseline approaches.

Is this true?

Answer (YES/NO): NO